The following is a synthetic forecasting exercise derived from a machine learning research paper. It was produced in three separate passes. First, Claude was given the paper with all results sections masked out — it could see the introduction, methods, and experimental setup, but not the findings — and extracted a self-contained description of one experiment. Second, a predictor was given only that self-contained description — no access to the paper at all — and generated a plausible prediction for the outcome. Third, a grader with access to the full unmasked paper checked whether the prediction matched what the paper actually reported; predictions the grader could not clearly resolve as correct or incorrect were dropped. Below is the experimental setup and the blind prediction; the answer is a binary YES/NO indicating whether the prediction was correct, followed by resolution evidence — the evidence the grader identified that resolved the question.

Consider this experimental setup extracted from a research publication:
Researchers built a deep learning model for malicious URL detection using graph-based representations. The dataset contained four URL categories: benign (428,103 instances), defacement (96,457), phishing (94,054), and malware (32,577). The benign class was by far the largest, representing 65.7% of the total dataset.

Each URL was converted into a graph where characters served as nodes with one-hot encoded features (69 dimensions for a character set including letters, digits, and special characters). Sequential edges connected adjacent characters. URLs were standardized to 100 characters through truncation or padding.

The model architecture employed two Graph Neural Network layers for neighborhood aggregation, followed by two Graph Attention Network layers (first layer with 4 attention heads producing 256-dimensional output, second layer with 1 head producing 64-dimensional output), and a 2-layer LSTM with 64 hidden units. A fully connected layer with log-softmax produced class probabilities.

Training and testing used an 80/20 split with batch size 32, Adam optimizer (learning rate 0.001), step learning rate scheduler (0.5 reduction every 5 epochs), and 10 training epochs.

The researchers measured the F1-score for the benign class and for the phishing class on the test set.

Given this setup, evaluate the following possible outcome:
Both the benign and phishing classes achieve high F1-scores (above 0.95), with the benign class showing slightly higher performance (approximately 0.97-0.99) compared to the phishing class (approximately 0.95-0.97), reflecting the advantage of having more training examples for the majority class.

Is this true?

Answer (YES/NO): NO